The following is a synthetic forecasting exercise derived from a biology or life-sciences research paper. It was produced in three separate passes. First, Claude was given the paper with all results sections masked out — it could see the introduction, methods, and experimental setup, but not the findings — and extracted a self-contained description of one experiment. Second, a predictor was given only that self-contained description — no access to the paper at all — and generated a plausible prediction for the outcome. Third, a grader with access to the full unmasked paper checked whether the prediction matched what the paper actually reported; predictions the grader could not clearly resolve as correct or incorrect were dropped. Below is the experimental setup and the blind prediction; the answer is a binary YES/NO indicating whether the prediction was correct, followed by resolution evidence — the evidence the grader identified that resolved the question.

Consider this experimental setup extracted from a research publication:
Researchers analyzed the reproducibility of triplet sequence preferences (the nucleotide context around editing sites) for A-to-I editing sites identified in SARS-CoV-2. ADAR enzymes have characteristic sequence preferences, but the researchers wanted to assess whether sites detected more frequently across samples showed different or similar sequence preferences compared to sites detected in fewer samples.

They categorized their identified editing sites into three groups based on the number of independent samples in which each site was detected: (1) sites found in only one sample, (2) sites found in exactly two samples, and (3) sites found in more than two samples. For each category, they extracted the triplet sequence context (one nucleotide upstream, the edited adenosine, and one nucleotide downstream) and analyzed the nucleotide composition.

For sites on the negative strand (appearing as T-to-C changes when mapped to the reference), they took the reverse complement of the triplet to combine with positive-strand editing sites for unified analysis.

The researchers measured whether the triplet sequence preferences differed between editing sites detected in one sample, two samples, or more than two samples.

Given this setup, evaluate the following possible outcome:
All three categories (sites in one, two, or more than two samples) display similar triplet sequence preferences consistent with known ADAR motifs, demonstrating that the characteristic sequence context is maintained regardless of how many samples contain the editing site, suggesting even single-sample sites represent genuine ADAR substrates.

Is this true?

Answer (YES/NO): NO